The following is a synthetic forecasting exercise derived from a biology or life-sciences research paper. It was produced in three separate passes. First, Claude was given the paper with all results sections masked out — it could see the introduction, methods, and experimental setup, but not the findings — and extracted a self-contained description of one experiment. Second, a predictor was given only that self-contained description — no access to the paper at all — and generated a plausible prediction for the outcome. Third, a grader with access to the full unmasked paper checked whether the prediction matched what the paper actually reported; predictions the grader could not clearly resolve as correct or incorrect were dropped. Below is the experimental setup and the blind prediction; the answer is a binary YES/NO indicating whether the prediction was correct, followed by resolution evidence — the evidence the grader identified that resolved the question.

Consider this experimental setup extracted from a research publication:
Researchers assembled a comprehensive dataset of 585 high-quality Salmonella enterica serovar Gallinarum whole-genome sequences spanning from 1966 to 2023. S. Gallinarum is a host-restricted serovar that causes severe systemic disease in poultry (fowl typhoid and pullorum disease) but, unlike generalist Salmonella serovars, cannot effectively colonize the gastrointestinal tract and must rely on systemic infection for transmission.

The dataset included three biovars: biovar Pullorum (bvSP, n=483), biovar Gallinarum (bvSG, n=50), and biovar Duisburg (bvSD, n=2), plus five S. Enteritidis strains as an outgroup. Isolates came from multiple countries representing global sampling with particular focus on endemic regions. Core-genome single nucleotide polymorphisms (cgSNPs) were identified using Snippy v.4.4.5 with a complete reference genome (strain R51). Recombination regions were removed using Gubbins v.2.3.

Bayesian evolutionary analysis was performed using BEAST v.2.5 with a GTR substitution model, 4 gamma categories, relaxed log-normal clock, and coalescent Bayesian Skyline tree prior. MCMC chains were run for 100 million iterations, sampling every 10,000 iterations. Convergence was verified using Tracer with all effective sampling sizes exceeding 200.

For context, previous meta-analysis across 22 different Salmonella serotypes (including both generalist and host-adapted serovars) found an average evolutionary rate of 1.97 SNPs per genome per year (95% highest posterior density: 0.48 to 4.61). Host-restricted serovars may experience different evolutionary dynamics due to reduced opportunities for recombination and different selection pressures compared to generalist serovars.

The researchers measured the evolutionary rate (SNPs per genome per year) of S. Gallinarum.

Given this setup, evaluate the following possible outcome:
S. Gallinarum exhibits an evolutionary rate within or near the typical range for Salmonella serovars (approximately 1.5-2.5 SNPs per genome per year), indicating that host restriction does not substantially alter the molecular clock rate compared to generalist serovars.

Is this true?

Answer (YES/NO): NO